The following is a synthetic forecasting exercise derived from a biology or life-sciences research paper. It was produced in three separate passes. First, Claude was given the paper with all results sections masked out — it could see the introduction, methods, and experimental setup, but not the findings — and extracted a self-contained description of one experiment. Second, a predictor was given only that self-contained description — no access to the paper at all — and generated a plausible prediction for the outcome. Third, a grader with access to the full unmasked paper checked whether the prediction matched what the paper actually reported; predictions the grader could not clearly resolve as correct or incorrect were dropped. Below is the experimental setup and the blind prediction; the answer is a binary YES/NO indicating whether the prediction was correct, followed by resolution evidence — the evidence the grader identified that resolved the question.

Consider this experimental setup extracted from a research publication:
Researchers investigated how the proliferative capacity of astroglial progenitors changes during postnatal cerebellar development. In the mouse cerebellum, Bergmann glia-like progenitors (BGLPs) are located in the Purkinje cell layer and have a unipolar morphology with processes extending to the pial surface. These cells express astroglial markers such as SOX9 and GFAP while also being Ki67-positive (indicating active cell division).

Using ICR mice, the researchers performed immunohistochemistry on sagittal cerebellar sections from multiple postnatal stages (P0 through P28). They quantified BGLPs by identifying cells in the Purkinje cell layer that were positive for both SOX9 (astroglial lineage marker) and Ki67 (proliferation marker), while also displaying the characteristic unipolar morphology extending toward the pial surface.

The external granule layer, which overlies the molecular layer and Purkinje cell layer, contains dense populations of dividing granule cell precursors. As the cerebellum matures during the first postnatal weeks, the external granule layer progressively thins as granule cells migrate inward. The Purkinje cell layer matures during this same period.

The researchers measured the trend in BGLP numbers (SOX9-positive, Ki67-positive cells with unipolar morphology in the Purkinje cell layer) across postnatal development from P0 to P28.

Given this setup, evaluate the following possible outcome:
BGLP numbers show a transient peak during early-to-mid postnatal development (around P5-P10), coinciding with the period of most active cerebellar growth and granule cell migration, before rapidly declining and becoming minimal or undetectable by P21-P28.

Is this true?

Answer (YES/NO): NO